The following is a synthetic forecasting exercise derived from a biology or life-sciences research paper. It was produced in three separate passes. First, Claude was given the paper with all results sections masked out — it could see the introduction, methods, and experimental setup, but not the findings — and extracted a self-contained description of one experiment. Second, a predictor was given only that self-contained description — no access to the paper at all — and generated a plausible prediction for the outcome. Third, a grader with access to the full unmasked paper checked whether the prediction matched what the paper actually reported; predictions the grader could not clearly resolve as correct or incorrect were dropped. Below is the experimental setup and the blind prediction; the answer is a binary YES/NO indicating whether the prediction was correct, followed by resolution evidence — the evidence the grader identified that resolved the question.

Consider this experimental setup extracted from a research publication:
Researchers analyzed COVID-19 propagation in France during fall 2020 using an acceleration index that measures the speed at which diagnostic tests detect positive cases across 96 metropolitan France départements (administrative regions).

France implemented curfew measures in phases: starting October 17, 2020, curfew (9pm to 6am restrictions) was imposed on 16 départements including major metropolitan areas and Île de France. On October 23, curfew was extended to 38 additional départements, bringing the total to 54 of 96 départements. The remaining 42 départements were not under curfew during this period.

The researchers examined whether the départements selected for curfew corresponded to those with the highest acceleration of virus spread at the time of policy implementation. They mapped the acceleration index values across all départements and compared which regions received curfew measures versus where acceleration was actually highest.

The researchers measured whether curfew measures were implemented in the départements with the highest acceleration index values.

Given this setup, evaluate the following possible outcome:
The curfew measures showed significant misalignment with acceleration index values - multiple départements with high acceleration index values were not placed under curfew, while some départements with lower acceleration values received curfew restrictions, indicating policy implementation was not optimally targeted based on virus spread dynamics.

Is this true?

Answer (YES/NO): YES